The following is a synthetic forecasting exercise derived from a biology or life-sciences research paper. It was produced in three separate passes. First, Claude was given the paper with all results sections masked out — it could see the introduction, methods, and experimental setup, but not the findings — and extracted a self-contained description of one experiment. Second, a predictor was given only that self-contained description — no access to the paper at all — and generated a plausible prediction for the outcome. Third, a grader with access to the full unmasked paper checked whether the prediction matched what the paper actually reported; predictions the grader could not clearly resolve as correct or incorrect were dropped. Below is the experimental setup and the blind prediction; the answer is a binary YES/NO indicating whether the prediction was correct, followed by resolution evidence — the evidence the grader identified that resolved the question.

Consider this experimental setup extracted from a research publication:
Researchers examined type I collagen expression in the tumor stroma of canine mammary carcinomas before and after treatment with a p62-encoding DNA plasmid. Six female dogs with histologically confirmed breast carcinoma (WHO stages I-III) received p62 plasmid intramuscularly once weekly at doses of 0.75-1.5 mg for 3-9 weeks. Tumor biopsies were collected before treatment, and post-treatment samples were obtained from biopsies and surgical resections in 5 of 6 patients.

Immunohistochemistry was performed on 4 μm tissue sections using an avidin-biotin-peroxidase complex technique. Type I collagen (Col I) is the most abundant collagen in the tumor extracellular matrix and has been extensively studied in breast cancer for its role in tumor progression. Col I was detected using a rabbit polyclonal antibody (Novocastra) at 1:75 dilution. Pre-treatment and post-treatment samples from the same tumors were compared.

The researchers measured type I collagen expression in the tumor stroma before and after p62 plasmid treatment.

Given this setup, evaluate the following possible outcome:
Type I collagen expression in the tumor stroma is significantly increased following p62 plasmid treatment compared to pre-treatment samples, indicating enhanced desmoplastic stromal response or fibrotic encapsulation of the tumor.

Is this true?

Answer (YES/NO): NO